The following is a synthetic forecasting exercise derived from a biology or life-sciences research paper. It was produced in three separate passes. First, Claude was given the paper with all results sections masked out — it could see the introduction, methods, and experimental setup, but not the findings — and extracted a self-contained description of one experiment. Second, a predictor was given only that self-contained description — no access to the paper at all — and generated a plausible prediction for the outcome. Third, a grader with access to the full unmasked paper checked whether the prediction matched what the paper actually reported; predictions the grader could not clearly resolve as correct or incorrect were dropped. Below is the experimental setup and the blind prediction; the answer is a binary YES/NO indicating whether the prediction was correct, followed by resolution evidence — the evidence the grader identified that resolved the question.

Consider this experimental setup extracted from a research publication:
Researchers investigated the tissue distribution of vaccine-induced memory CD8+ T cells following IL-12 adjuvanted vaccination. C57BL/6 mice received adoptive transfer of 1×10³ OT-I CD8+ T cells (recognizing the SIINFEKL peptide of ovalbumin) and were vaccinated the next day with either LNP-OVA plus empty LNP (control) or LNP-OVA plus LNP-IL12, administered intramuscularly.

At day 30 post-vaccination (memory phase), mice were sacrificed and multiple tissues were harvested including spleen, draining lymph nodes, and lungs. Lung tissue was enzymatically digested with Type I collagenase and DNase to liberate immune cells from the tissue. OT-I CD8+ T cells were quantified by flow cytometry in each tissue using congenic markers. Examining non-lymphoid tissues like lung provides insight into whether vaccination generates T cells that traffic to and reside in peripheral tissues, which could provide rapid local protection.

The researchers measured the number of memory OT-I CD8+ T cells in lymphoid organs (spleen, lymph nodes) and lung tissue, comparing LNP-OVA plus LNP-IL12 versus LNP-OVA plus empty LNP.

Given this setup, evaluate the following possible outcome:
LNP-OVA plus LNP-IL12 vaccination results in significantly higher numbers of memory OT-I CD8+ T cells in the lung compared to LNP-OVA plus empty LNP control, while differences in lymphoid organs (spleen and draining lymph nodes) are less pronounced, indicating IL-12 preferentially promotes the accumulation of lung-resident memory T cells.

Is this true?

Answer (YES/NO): NO